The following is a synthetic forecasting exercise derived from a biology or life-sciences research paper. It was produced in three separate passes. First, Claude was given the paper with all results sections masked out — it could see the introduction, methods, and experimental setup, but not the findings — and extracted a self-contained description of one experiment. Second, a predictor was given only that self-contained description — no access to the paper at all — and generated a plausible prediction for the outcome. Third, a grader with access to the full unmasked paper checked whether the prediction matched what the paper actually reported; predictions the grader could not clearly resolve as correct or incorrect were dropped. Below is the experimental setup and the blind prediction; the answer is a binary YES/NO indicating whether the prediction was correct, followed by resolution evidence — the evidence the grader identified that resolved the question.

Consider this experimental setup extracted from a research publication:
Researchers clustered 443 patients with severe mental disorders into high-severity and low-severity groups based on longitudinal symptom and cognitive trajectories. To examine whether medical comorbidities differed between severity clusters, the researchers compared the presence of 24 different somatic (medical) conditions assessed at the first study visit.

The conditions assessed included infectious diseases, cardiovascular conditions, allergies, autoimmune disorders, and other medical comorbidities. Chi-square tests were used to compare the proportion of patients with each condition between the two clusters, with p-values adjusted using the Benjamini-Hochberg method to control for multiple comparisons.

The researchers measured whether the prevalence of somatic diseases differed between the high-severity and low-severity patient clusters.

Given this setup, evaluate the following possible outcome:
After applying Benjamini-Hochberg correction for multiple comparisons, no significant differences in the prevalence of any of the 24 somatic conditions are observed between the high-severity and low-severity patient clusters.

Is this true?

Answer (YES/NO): NO